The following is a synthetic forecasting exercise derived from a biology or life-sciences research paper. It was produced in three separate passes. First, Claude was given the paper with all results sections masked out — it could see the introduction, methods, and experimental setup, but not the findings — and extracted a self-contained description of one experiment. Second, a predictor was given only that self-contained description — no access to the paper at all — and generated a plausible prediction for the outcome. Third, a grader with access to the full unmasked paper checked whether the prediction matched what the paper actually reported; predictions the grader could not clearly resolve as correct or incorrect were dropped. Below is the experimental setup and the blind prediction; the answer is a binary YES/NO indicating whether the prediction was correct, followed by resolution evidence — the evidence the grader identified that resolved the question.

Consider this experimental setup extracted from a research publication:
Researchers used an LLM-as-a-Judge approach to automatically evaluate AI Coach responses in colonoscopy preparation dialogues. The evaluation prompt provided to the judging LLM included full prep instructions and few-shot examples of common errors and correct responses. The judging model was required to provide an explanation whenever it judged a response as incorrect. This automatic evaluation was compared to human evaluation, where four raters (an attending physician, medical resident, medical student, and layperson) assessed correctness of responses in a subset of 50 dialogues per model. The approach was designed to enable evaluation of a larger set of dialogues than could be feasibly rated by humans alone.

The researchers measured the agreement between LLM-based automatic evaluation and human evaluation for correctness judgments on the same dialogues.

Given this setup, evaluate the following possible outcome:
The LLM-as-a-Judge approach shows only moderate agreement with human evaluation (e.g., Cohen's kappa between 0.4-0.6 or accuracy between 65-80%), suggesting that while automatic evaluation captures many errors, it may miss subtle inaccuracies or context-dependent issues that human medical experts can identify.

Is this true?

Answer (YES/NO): NO